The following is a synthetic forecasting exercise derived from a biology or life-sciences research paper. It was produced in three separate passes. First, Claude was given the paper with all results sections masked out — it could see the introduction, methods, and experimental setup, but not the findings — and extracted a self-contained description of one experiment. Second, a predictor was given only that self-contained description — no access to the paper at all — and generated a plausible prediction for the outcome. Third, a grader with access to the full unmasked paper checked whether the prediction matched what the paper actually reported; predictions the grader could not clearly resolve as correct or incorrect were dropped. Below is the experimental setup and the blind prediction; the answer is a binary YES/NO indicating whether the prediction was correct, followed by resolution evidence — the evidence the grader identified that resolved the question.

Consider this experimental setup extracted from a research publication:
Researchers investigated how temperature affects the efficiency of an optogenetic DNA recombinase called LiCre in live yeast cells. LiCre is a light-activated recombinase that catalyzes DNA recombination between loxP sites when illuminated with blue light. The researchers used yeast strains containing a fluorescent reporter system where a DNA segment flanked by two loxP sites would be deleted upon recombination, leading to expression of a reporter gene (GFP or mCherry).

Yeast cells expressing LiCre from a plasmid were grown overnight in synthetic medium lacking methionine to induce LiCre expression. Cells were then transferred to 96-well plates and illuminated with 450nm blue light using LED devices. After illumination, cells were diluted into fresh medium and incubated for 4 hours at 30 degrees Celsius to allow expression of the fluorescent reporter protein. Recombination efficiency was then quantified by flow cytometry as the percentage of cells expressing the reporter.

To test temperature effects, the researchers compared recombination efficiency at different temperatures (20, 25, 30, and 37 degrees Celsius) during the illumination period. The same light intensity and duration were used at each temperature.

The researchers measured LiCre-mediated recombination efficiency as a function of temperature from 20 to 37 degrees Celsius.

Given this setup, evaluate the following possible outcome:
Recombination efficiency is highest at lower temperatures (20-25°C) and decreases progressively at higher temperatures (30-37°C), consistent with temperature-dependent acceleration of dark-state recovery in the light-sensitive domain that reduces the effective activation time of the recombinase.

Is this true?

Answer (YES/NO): NO